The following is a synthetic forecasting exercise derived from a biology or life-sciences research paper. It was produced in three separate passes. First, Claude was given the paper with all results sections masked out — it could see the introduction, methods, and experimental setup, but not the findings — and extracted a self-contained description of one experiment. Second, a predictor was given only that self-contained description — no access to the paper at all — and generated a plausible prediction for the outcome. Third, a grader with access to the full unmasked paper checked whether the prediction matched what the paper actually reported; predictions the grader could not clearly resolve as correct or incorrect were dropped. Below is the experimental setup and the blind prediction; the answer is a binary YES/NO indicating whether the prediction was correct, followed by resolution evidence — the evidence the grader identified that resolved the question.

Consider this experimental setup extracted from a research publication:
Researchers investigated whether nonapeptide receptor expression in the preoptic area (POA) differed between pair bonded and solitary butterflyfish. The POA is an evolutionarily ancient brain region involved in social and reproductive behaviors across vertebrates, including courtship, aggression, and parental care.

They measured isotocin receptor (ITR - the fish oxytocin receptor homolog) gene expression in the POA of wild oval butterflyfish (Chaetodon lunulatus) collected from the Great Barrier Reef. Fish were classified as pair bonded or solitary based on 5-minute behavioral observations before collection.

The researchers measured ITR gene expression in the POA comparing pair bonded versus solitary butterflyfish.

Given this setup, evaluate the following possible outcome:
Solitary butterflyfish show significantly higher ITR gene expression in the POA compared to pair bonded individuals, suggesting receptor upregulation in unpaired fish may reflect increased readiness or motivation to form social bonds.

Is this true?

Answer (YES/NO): NO